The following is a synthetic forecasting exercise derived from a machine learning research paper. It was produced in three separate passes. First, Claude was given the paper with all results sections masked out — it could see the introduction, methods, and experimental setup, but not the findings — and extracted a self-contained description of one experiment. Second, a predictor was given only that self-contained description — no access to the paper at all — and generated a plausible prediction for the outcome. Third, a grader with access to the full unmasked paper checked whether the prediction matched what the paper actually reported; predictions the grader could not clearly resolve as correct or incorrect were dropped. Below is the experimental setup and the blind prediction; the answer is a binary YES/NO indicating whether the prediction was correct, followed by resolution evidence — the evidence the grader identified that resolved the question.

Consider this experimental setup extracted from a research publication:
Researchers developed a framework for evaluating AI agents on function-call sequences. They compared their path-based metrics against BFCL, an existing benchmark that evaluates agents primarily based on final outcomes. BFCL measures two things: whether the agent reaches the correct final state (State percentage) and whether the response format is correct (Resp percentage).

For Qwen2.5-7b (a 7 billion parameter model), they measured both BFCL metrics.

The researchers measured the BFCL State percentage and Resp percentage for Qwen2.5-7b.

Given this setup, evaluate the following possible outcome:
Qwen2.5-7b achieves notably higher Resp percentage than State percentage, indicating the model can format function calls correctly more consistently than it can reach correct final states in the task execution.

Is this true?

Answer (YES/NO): YES